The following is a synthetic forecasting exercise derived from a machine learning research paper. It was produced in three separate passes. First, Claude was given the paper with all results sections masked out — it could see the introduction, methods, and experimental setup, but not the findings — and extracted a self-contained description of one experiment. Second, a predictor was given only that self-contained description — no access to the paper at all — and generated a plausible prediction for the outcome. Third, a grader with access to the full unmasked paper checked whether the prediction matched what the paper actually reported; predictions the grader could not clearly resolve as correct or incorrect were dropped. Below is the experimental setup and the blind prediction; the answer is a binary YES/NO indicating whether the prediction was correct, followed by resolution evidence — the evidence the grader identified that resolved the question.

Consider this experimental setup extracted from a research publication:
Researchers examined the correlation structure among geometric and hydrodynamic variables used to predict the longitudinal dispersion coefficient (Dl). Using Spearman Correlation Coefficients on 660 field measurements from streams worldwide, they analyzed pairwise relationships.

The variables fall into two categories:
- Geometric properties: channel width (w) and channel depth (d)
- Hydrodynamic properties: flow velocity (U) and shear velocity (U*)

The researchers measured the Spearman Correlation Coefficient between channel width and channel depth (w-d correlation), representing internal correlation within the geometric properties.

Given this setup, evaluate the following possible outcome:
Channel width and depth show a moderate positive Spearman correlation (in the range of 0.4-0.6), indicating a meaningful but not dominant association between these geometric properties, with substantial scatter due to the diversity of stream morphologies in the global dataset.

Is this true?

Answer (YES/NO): NO